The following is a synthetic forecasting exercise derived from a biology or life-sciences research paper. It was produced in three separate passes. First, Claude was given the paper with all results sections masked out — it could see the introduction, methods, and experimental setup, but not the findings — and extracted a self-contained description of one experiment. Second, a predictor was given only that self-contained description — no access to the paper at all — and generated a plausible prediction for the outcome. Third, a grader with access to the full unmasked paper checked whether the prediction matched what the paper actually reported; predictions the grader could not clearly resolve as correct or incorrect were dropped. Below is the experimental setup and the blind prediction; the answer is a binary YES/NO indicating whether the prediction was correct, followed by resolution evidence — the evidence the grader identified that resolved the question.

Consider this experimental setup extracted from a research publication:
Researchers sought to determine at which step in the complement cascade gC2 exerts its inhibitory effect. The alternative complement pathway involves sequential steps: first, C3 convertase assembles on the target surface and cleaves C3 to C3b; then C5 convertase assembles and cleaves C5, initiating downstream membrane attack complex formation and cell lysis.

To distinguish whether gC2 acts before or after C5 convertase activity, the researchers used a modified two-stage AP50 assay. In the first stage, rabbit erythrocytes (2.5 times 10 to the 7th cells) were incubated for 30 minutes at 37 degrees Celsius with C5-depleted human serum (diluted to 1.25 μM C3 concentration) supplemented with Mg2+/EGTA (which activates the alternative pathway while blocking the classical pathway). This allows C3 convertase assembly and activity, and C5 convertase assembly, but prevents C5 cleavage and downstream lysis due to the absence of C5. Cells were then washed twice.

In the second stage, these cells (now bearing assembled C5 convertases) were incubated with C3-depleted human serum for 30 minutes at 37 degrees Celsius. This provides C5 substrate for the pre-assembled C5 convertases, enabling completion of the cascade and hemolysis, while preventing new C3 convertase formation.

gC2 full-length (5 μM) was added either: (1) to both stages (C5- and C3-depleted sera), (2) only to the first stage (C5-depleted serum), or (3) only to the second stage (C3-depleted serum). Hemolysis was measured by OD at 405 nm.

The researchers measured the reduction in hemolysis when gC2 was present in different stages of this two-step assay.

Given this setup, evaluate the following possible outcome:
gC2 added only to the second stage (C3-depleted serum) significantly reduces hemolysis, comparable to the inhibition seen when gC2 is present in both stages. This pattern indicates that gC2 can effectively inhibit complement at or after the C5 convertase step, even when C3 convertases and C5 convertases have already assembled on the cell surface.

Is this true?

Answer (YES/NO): NO